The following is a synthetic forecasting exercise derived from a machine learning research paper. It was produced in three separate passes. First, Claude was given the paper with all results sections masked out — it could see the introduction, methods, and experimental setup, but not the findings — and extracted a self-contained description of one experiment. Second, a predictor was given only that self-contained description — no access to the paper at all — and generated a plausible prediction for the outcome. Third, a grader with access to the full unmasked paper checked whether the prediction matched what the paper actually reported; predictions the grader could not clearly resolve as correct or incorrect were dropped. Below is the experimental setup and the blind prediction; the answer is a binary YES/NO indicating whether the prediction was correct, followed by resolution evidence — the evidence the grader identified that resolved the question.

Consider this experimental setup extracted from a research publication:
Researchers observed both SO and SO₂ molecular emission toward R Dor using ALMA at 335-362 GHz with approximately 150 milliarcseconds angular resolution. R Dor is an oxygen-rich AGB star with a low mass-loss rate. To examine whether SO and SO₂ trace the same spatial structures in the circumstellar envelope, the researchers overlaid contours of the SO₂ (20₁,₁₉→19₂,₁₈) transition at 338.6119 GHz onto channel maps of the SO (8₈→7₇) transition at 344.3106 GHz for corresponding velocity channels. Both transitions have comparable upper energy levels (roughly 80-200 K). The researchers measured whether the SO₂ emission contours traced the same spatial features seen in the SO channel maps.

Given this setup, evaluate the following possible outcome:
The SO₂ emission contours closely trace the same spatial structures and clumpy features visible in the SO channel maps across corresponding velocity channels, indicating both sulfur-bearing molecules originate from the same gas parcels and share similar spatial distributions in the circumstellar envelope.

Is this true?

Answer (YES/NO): YES